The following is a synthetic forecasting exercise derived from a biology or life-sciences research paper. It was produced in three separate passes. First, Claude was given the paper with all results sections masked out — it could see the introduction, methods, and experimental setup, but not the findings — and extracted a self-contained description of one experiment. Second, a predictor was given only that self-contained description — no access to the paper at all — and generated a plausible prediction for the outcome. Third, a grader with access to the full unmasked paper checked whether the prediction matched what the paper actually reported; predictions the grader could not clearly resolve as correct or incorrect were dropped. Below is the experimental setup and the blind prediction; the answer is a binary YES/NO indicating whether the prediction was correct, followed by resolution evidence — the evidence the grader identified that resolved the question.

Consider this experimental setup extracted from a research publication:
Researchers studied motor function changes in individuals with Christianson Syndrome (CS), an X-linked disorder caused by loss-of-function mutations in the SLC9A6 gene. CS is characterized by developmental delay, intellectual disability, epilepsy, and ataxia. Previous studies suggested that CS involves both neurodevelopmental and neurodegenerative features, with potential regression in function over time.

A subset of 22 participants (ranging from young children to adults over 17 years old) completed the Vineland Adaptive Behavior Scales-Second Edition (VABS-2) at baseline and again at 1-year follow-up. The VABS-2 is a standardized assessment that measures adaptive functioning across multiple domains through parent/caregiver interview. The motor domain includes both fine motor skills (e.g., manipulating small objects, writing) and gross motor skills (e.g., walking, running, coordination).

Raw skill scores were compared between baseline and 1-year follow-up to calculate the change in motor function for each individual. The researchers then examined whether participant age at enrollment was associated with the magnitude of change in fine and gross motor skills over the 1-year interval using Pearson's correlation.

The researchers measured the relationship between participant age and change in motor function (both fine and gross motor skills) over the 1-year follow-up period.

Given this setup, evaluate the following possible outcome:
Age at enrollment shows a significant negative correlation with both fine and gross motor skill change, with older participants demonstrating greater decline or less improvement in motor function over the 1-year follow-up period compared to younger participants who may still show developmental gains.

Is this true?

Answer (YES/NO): YES